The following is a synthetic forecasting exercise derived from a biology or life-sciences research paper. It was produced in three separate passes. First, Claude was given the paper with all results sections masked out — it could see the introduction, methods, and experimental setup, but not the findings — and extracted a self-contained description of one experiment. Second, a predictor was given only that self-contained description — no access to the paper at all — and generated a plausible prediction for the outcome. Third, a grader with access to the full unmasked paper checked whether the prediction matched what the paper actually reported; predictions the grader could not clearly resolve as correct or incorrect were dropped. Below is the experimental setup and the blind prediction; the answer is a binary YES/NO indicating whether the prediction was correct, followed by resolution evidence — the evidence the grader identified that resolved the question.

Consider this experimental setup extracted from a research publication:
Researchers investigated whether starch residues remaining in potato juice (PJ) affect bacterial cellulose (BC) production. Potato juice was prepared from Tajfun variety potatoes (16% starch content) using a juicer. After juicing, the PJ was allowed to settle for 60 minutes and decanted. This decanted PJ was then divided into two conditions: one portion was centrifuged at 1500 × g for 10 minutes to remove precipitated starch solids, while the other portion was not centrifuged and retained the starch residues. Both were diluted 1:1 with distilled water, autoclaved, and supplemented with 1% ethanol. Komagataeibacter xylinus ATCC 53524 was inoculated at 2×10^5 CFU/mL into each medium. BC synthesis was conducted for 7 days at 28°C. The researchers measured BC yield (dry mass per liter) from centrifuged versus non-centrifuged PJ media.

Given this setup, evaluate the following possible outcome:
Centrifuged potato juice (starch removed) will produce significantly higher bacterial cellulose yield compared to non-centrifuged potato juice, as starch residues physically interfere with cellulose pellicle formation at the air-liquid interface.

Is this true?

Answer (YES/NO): YES